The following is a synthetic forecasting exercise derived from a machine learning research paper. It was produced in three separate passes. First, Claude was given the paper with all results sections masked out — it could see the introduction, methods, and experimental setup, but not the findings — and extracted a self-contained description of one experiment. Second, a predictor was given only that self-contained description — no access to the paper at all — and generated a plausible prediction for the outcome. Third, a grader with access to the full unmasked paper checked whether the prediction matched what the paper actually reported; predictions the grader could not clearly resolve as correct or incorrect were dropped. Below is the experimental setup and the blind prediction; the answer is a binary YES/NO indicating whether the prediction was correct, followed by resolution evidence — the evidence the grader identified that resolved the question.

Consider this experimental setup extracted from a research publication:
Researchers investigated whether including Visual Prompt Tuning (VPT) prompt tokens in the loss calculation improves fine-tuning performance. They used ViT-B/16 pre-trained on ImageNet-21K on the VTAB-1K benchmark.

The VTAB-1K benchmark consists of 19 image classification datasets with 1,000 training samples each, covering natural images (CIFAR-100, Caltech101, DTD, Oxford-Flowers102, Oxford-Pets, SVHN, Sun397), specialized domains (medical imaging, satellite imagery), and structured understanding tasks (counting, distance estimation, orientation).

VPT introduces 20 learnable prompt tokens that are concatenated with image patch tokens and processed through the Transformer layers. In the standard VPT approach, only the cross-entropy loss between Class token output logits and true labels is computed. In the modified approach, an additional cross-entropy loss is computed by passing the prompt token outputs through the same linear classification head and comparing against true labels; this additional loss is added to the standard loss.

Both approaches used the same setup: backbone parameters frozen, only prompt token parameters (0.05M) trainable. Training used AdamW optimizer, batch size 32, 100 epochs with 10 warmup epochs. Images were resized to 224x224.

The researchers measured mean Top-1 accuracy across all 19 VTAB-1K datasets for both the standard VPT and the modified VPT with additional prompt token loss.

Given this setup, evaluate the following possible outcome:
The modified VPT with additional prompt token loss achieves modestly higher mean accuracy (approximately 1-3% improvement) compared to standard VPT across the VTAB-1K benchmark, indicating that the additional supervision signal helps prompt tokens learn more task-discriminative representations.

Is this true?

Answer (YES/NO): NO